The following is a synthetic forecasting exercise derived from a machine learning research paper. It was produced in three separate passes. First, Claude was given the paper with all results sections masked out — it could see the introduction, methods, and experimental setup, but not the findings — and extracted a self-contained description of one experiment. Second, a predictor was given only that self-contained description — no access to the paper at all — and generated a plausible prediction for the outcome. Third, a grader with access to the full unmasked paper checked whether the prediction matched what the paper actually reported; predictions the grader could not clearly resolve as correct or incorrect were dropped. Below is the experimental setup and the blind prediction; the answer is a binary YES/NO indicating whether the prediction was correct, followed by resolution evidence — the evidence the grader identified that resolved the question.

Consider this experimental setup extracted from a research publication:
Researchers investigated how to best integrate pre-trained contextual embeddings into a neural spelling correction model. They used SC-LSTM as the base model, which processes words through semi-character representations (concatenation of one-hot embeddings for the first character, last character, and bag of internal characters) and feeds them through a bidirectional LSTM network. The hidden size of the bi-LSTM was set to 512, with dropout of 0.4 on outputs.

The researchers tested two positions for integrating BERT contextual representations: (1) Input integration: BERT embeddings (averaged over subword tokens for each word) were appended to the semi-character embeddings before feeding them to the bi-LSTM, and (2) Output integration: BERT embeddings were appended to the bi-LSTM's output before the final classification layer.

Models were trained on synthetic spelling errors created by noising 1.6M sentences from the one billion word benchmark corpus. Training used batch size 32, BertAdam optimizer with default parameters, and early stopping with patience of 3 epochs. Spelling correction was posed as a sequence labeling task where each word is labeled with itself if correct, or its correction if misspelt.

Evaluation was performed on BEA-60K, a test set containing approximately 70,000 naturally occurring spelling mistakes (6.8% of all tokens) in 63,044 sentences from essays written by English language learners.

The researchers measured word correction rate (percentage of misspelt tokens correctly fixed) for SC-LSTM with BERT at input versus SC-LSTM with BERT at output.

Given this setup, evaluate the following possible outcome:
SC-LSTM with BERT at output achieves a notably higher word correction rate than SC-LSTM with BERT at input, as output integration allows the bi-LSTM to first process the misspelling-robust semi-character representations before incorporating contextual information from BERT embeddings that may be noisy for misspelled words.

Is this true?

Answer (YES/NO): NO